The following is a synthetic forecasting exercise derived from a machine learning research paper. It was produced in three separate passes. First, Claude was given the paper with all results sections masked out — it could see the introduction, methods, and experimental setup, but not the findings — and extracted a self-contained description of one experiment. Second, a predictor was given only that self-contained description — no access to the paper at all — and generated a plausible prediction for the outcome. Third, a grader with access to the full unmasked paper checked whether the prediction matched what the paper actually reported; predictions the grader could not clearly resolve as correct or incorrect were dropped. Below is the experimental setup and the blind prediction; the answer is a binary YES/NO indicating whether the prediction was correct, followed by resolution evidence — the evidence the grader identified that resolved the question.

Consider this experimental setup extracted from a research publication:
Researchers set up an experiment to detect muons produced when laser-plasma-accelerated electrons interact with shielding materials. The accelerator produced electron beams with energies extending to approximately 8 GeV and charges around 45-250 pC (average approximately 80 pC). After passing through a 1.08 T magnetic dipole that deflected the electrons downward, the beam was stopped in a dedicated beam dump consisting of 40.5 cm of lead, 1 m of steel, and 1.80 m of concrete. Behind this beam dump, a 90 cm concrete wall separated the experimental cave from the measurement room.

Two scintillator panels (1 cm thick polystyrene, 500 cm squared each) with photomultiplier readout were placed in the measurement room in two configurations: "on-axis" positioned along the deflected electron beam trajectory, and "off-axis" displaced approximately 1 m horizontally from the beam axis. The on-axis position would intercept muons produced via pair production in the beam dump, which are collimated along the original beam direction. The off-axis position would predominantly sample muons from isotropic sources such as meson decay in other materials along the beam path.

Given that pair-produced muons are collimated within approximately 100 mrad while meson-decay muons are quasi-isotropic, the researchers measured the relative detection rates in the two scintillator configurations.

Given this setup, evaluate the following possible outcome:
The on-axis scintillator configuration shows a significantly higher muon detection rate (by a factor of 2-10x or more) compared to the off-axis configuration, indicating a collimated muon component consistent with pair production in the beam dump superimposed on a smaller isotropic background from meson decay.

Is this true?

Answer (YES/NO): NO